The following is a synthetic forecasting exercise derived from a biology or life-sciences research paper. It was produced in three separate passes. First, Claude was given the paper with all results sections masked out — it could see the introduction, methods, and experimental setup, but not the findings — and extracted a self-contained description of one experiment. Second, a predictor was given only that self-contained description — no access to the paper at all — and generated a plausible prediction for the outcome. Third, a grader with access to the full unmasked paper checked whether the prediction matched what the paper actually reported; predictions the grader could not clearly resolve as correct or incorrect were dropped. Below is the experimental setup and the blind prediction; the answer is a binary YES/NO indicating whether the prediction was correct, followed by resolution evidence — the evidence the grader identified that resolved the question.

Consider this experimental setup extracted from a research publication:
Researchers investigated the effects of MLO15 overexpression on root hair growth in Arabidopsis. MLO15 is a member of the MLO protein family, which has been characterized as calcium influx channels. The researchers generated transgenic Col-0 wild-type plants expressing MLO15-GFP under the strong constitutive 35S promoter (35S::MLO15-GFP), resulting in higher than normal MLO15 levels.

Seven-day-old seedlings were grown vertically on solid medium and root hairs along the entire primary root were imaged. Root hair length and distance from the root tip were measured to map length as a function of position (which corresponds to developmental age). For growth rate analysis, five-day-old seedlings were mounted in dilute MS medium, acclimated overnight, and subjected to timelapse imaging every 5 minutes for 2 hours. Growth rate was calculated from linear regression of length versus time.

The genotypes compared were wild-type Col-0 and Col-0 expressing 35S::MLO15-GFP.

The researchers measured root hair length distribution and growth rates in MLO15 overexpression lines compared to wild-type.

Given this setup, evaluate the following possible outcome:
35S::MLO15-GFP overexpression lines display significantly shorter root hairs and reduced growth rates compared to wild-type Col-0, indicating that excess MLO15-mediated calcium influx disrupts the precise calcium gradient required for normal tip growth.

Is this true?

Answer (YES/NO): NO